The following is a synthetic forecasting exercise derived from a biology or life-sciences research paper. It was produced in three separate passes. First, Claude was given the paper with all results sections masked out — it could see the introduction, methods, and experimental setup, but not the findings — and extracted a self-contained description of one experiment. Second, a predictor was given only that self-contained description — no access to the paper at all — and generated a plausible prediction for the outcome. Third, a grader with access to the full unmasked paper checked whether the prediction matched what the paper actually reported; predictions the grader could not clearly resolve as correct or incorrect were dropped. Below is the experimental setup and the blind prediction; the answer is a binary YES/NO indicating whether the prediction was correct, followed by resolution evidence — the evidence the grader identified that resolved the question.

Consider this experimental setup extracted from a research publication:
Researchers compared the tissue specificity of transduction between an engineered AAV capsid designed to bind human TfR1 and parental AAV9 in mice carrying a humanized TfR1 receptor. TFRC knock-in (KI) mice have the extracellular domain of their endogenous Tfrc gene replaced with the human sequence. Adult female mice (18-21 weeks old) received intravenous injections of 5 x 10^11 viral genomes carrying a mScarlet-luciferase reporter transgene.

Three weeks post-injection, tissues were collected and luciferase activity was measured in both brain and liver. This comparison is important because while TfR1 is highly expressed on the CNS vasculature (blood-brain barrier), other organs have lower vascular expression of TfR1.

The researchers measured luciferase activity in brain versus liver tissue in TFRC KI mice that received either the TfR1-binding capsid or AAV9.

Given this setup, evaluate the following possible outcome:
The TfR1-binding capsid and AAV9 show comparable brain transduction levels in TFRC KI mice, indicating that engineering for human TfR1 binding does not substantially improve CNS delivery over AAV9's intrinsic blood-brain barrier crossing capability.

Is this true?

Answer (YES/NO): NO